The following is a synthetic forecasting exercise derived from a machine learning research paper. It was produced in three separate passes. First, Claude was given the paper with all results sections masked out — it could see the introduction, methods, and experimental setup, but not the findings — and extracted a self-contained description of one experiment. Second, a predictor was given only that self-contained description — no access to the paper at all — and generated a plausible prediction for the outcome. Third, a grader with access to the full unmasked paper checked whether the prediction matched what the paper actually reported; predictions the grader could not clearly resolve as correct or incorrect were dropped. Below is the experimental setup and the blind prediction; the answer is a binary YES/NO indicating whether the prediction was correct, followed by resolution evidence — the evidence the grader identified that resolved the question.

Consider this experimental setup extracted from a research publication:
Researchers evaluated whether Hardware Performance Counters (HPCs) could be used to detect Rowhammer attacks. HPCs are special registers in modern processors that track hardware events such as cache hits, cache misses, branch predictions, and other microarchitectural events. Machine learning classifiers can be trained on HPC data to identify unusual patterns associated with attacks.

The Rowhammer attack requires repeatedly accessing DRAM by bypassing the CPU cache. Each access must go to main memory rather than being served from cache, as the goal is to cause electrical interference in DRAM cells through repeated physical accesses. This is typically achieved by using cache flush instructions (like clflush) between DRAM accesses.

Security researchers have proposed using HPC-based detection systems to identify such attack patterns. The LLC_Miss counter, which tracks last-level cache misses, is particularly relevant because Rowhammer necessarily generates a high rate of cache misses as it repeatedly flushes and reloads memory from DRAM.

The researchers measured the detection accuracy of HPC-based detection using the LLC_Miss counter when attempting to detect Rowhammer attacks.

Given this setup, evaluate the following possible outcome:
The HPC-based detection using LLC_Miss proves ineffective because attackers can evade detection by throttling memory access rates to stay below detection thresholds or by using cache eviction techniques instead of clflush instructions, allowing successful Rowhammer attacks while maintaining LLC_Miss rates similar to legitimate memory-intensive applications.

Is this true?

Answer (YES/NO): NO